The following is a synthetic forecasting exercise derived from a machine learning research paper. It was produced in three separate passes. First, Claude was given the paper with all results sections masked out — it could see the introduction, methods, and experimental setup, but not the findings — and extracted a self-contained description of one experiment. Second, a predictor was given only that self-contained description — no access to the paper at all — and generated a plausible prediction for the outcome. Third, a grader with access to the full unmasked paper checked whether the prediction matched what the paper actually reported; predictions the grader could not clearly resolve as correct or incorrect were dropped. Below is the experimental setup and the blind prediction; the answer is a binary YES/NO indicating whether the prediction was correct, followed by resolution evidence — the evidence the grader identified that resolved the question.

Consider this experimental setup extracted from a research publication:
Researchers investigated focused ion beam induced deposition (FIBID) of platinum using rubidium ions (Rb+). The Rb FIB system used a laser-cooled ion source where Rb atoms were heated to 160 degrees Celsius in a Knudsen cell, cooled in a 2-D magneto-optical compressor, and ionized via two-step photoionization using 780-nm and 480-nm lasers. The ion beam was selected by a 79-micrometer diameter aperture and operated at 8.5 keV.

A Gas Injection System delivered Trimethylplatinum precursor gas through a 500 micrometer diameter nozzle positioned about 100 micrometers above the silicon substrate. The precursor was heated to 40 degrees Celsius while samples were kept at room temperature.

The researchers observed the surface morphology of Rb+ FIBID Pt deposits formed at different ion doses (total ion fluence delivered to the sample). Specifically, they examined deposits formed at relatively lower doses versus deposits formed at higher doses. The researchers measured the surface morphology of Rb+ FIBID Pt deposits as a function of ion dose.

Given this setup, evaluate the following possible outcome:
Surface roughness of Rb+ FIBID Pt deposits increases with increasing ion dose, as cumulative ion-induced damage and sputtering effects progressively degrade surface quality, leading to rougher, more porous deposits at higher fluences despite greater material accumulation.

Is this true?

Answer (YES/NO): NO